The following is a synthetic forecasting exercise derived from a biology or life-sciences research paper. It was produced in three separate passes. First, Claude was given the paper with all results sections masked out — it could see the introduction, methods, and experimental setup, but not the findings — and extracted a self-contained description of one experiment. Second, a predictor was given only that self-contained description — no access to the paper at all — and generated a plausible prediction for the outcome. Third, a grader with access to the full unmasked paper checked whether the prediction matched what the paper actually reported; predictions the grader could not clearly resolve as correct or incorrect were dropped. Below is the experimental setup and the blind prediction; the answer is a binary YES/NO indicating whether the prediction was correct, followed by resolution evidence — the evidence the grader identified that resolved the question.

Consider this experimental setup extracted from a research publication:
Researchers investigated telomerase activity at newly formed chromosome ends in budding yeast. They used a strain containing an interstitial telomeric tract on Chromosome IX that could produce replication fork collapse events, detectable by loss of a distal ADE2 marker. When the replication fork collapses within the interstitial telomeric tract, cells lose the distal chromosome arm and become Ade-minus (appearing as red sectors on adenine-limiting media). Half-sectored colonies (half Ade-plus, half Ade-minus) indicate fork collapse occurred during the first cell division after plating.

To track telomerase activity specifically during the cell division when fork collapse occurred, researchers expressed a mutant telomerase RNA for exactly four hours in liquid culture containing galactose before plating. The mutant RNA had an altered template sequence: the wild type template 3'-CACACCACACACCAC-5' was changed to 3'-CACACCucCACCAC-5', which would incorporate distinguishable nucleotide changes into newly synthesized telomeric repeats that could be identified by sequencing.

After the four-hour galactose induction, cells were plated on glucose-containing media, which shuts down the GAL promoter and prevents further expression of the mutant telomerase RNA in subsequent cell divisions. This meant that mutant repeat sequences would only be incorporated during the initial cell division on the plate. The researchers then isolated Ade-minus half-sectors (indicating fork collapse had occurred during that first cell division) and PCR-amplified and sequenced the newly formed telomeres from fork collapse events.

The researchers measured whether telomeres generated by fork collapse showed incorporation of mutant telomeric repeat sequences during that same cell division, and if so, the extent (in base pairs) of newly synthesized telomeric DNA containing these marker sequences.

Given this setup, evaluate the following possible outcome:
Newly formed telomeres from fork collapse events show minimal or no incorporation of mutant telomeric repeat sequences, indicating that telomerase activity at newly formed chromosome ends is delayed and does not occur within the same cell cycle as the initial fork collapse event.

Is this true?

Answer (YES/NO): NO